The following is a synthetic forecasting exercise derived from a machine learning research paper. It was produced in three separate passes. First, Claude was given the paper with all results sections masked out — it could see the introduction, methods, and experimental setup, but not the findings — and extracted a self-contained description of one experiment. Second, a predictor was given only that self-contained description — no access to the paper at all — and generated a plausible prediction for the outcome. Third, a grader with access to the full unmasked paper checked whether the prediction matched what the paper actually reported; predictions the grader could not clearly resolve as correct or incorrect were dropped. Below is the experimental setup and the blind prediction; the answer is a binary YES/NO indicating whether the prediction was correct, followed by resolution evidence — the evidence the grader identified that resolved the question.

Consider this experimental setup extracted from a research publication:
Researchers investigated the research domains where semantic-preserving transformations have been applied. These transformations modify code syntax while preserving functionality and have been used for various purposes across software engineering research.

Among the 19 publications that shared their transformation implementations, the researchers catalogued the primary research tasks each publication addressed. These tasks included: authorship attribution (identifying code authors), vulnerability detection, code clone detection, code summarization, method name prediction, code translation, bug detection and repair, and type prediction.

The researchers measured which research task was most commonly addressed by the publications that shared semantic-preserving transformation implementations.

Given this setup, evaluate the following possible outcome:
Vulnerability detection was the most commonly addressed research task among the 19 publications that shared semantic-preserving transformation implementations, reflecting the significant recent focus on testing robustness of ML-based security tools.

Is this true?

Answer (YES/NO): NO